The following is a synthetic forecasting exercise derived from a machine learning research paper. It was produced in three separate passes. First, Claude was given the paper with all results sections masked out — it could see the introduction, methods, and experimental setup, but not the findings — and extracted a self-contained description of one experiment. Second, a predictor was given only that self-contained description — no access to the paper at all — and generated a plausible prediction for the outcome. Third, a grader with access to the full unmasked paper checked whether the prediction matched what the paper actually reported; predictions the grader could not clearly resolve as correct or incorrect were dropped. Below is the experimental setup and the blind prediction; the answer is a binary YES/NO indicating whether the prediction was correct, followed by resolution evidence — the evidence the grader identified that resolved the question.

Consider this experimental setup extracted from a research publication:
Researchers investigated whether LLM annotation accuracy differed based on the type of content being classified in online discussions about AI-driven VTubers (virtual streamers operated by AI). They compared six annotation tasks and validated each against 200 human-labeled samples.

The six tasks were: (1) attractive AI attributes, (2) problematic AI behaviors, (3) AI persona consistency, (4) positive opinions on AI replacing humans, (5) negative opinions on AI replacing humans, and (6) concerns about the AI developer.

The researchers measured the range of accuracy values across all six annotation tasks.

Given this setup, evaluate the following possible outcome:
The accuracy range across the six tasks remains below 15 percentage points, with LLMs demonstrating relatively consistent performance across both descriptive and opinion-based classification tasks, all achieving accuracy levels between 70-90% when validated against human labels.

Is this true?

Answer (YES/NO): NO